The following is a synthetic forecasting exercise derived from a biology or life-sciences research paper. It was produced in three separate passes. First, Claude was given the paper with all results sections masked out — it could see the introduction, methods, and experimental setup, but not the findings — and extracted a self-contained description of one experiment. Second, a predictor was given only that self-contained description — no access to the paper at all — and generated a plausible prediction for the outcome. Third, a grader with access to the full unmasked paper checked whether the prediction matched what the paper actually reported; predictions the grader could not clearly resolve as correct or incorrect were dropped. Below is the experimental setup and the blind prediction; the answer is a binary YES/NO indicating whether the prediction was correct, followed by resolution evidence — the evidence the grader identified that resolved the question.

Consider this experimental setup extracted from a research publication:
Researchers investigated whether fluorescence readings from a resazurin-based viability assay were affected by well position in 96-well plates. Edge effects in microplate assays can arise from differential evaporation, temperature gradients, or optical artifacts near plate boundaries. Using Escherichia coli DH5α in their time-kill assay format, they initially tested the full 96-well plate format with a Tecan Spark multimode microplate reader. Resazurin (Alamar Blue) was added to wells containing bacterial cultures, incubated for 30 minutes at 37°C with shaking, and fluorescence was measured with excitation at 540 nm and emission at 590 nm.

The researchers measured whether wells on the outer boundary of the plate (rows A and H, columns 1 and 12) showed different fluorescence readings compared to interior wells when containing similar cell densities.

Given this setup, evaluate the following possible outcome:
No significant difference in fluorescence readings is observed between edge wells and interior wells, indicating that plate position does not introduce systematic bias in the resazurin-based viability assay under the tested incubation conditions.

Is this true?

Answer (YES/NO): NO